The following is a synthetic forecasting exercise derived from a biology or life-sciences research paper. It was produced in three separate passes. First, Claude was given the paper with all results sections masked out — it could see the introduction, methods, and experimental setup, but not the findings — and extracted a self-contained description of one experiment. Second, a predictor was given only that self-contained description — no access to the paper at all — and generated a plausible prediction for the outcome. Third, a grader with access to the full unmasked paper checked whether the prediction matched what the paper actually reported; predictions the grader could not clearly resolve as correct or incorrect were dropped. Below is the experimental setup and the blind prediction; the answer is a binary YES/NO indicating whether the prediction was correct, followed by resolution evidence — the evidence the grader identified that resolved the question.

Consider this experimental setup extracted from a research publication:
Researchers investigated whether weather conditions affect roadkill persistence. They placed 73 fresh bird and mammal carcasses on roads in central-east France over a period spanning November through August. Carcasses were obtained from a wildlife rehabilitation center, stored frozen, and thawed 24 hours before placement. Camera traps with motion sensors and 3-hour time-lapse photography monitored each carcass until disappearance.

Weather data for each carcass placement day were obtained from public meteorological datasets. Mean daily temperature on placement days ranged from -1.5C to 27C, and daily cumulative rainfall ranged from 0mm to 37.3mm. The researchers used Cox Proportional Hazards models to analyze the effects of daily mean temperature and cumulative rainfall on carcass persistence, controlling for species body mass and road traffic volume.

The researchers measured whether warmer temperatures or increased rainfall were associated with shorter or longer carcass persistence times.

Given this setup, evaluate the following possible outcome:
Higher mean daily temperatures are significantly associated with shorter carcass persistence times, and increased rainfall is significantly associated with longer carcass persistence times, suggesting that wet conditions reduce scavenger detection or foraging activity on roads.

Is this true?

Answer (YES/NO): NO